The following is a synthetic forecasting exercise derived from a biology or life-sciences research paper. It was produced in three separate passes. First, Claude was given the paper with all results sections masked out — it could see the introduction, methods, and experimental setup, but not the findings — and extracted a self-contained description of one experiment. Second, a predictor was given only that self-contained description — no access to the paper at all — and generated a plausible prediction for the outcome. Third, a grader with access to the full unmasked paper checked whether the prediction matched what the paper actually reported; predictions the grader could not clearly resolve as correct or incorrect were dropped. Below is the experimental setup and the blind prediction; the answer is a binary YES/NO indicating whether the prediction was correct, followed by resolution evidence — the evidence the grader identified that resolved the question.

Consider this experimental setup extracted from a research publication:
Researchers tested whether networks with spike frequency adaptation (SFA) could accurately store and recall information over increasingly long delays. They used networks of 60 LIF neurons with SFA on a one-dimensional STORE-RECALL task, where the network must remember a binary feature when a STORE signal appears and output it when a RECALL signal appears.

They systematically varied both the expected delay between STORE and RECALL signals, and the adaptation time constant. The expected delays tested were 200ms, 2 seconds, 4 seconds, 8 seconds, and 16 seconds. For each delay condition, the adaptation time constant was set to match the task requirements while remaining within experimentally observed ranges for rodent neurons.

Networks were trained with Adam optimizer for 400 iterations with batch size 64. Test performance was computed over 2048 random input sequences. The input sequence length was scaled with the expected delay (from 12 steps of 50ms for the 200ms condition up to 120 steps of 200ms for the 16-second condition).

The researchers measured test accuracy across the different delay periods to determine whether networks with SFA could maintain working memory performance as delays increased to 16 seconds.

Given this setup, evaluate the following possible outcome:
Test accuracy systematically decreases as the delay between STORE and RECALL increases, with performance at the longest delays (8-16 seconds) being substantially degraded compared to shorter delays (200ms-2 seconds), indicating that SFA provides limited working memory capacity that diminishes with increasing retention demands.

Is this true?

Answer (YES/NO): NO